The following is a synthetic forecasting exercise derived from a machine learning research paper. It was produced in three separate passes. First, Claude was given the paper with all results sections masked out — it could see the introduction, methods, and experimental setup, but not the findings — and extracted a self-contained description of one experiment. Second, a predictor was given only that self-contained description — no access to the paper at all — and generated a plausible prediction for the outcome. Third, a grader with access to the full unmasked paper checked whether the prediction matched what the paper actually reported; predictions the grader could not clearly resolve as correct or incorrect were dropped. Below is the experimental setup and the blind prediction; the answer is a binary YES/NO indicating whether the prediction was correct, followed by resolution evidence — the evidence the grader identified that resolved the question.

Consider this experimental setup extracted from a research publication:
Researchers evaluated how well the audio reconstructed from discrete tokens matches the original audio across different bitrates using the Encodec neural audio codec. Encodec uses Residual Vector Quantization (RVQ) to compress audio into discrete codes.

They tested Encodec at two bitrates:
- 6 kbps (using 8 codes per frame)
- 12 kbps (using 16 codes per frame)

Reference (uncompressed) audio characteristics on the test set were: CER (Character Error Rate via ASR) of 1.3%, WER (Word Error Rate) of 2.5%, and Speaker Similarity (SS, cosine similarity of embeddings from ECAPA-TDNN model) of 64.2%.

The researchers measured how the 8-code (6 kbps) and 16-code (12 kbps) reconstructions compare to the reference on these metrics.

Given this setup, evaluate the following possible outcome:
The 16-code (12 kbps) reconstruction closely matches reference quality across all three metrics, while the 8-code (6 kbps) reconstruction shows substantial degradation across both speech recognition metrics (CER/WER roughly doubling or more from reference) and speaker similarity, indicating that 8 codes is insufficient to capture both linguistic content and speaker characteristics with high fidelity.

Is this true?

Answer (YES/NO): NO